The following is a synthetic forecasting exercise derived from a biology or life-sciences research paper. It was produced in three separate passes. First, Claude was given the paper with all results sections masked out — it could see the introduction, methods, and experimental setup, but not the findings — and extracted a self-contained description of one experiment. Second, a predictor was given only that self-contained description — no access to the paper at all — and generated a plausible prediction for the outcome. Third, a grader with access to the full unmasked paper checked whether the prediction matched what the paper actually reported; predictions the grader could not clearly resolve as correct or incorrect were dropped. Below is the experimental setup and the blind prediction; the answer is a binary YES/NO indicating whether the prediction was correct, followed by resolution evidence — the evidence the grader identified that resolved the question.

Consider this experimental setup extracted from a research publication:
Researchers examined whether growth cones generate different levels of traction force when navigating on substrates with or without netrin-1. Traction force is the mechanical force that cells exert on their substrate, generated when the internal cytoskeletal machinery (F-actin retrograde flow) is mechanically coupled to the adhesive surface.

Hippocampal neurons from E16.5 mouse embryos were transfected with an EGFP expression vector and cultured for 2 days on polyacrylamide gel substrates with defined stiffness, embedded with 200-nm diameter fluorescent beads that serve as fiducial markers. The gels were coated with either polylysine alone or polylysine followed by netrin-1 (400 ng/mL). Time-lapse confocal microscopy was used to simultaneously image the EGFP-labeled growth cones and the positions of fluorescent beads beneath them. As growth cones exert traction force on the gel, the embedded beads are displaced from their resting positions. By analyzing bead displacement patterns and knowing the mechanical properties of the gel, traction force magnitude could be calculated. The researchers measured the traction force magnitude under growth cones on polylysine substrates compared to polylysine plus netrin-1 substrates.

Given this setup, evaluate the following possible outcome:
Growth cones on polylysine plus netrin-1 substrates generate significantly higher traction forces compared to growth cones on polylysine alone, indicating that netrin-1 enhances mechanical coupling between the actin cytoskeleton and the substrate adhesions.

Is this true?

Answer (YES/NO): YES